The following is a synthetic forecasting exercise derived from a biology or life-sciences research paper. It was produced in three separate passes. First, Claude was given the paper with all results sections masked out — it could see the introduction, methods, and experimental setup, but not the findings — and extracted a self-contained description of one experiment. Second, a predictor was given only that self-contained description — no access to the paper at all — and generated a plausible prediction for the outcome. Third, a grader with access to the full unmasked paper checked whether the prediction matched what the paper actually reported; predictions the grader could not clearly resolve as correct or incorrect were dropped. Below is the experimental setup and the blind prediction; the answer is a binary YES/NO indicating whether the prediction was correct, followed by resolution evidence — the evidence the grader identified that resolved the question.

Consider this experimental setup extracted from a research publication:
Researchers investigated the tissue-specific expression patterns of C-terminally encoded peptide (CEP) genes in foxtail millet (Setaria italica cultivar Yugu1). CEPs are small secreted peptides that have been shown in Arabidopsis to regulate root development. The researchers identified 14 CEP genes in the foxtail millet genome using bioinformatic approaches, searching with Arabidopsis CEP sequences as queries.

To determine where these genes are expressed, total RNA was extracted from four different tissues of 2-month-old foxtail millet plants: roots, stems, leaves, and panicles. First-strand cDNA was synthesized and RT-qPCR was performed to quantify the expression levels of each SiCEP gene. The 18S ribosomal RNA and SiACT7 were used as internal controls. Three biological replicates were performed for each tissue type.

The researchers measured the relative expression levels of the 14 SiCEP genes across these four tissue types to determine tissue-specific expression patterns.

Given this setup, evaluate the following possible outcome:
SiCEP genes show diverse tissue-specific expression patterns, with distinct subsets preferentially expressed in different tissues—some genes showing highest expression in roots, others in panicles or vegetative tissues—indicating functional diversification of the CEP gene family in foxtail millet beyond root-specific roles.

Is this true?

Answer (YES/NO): NO